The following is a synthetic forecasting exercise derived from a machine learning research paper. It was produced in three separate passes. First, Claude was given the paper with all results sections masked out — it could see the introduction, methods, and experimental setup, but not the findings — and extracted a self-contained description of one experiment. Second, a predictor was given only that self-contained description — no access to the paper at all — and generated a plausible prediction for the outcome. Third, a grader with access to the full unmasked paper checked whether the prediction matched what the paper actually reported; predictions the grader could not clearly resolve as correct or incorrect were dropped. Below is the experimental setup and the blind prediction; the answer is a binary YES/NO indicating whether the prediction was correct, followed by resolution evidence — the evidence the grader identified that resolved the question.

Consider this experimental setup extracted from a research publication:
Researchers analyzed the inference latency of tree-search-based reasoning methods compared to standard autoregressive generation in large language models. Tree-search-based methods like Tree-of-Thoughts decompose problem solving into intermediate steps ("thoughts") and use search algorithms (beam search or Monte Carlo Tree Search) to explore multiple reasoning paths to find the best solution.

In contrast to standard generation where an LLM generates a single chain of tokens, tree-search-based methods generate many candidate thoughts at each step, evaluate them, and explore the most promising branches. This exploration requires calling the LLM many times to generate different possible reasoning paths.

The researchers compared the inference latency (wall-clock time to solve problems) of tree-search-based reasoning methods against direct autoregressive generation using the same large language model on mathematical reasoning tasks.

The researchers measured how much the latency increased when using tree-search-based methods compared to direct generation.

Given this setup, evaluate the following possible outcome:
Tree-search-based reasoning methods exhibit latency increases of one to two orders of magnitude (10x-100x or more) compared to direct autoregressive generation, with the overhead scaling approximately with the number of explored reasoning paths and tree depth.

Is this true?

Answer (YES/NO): NO